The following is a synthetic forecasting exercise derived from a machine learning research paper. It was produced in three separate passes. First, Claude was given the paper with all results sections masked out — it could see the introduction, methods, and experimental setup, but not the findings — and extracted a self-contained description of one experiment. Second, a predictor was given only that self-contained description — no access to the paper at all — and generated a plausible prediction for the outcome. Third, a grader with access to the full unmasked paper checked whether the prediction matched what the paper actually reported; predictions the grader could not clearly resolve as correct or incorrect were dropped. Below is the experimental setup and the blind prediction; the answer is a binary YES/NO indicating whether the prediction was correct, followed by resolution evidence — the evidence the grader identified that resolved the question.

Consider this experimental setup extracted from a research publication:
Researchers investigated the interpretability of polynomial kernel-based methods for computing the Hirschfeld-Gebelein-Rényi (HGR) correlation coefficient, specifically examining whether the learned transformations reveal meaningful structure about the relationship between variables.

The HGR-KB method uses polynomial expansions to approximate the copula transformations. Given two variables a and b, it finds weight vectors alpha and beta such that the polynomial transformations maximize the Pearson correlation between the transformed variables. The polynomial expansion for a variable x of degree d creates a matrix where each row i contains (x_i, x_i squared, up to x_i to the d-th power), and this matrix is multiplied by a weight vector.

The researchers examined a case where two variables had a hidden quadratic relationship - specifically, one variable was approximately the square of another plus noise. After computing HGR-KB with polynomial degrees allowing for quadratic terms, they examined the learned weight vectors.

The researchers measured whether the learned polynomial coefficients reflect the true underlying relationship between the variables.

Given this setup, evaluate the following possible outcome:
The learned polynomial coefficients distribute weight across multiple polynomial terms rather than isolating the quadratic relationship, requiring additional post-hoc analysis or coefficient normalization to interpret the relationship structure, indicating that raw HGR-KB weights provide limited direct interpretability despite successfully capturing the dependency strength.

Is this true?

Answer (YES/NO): NO